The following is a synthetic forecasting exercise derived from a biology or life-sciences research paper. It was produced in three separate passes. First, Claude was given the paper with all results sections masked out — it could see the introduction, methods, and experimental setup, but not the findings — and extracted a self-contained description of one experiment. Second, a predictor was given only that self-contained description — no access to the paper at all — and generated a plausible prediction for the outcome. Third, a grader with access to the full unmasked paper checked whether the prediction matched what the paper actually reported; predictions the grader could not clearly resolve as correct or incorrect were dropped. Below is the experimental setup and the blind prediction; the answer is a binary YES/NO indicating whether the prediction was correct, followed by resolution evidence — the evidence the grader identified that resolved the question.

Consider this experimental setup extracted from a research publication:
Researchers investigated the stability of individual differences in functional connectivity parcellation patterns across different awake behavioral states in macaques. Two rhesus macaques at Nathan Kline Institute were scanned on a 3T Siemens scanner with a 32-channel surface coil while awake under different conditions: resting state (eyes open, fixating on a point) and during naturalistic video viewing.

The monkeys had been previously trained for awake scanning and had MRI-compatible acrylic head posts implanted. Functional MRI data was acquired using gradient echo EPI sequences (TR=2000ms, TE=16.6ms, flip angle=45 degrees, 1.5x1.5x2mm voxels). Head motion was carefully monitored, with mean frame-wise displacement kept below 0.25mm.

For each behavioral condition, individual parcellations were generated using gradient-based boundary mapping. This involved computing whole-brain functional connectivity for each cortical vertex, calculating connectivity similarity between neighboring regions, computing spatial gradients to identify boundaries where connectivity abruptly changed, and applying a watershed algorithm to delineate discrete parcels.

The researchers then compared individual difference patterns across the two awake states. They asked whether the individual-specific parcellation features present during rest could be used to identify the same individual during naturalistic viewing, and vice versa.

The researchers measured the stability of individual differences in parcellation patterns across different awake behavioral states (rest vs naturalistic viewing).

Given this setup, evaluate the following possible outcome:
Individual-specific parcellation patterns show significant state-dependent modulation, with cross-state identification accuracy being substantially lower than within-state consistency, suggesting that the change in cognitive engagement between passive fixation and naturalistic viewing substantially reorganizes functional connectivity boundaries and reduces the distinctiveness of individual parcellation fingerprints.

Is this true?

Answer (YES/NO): NO